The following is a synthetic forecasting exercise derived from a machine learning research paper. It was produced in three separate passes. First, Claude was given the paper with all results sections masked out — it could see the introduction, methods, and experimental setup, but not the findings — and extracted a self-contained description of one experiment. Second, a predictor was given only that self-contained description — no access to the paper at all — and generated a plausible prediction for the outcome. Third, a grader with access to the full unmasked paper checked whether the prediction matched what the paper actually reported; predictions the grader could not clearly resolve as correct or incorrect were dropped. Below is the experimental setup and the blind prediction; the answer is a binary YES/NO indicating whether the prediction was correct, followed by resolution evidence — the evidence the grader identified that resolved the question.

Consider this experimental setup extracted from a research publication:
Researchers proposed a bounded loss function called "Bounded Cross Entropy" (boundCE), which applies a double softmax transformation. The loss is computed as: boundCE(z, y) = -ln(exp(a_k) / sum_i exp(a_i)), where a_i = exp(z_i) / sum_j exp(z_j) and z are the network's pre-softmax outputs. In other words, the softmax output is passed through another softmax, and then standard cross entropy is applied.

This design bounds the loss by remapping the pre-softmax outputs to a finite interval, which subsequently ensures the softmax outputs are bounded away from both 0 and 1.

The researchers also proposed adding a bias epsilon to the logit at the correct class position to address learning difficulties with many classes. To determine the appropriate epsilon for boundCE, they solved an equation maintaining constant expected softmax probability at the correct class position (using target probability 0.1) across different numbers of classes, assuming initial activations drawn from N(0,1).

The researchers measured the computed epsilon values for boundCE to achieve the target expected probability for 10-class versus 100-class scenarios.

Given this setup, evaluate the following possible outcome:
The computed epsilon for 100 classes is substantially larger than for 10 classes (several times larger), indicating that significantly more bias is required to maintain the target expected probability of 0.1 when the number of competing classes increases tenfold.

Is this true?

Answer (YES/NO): NO